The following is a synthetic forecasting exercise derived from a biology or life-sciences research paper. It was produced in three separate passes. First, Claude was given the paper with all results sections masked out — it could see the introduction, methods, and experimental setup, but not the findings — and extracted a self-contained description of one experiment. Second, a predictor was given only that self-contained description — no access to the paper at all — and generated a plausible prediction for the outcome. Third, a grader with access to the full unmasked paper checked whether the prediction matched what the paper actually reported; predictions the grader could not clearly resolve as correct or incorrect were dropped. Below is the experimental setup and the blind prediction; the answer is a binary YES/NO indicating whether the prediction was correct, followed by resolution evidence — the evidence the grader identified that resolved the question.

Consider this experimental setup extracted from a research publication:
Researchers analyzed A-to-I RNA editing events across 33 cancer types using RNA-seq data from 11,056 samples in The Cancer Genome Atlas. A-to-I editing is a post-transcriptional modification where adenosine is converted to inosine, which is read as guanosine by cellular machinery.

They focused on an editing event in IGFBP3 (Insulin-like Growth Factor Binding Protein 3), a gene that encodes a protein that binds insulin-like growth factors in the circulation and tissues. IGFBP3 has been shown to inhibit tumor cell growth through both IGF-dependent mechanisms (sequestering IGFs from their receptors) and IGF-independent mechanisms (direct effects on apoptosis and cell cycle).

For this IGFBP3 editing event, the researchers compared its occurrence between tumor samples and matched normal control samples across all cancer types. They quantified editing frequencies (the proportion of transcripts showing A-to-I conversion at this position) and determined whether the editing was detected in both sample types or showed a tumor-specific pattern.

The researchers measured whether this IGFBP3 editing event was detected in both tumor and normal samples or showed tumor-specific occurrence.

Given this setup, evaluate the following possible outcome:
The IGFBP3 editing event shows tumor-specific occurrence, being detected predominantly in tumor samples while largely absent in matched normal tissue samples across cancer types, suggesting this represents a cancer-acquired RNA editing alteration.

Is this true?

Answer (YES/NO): YES